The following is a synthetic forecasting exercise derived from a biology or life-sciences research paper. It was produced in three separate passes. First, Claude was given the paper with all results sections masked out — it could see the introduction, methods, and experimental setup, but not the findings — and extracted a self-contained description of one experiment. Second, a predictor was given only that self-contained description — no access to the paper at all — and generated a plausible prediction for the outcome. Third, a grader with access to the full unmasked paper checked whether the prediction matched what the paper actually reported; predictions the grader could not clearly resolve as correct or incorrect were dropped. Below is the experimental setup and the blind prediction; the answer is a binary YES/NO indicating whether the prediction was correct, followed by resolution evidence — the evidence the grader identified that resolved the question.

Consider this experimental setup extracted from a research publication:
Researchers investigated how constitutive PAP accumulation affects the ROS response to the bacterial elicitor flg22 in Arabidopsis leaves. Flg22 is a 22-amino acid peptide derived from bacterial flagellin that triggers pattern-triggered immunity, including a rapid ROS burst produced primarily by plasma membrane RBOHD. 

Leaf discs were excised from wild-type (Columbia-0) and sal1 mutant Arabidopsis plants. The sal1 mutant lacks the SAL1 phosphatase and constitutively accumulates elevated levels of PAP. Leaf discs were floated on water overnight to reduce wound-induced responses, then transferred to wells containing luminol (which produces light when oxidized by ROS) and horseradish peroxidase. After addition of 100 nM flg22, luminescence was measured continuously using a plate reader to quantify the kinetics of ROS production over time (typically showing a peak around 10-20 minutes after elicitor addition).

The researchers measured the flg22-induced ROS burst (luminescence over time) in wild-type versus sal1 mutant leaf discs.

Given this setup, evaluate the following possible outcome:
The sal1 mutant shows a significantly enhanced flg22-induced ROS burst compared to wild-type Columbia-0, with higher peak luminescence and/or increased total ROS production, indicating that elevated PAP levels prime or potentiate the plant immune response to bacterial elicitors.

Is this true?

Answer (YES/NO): YES